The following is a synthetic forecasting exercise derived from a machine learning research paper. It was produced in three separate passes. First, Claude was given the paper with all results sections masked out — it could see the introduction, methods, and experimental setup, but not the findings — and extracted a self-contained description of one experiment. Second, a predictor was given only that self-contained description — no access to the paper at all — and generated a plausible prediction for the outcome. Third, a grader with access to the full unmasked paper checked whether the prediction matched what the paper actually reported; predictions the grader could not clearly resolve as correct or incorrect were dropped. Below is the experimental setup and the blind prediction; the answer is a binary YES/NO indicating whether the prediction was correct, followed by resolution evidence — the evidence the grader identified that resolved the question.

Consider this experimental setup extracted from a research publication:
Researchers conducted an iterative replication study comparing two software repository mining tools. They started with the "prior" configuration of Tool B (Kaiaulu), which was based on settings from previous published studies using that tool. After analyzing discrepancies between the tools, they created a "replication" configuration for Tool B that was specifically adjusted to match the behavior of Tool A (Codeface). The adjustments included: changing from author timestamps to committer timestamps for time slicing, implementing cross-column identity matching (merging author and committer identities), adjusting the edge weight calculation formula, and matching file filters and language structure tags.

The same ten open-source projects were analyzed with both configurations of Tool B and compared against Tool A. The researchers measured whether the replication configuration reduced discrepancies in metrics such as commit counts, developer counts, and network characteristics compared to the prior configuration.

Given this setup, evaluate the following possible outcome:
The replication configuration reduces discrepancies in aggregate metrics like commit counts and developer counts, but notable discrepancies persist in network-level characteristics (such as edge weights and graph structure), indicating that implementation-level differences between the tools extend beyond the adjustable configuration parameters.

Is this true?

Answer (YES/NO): YES